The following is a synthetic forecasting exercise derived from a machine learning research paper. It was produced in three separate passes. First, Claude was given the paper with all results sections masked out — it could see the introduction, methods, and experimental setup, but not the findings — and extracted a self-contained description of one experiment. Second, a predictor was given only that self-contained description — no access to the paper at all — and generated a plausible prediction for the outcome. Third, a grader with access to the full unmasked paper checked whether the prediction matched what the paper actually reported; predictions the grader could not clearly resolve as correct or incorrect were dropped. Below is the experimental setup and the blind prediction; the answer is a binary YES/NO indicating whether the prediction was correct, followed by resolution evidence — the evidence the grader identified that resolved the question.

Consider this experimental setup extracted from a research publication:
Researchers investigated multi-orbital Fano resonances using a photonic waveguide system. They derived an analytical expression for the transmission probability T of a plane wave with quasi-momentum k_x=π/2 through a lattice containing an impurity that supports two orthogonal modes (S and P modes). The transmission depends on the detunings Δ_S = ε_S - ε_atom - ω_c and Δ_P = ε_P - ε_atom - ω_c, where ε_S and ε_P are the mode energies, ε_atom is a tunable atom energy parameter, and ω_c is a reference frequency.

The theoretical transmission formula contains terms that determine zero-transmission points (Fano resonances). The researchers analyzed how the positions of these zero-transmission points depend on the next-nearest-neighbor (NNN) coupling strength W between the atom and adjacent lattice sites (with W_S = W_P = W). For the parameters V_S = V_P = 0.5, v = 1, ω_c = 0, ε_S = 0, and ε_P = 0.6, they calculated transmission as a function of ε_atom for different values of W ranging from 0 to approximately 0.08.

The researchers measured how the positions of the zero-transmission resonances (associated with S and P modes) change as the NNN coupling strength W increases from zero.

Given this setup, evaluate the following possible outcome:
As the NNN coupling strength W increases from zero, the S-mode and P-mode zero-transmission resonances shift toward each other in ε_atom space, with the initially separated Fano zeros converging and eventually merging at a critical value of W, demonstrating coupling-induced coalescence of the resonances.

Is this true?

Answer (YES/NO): NO